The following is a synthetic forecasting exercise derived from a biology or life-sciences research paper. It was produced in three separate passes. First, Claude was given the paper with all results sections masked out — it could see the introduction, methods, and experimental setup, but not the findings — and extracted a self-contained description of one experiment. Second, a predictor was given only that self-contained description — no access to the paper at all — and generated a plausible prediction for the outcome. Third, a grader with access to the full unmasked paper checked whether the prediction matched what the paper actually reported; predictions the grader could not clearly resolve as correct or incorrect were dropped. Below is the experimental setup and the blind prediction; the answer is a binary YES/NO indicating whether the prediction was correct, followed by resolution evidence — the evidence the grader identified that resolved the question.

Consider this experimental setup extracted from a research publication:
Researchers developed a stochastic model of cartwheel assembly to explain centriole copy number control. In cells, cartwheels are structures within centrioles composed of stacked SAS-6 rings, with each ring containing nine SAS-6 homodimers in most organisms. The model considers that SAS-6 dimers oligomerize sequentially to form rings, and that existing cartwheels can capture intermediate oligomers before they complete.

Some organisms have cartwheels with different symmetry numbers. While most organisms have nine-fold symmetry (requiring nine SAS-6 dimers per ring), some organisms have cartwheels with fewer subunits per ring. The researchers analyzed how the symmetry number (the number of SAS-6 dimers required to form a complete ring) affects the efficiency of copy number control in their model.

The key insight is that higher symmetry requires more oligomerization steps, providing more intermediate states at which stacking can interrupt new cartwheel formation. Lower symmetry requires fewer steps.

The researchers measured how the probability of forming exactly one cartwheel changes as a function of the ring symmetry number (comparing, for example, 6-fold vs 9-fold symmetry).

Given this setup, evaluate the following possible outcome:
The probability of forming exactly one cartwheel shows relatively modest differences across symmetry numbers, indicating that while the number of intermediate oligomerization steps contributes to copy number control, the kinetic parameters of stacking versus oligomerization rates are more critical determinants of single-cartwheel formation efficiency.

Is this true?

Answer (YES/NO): NO